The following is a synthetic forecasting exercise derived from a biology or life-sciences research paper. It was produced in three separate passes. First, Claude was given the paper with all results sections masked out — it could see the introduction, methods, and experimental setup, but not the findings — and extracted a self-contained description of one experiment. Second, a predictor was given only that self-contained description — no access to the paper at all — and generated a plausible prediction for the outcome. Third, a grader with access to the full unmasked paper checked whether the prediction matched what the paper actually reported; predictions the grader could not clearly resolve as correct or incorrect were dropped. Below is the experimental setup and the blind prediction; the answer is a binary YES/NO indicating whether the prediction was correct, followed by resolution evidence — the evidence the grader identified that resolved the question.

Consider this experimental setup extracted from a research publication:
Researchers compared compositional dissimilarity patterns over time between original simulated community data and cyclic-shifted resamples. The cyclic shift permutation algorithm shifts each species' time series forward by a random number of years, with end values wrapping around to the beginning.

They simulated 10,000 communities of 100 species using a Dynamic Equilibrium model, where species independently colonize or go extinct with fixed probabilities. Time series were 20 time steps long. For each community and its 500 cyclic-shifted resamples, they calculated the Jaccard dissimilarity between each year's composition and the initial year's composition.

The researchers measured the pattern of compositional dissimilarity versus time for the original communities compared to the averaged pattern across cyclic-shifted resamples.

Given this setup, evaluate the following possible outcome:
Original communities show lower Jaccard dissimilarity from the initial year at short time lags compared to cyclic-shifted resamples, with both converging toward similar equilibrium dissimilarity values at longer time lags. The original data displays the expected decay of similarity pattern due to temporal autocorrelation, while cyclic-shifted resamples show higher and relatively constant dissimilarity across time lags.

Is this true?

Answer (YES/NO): NO